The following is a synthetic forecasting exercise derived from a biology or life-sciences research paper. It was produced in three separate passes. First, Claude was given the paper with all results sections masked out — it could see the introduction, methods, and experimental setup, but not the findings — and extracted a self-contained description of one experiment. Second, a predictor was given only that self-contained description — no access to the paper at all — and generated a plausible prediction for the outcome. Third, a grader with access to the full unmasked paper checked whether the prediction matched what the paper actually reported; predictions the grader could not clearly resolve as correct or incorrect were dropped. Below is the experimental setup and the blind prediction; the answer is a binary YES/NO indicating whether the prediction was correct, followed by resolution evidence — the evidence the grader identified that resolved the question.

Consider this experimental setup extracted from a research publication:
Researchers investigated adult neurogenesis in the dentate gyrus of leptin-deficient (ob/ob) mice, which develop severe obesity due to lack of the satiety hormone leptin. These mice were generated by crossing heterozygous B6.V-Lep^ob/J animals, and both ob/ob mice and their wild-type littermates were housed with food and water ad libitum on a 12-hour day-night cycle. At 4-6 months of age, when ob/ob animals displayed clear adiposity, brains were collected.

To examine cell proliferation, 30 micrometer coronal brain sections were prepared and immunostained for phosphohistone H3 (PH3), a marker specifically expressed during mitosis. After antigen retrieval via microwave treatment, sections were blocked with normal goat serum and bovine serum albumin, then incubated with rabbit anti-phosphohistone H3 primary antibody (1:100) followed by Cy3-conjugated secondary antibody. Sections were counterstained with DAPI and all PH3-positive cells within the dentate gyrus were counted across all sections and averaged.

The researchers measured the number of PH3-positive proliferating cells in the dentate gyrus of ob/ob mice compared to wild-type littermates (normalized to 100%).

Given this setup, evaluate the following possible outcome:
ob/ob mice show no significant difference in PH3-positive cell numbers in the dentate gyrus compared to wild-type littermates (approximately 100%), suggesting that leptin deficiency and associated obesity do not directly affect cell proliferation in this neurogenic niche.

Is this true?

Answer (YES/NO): NO